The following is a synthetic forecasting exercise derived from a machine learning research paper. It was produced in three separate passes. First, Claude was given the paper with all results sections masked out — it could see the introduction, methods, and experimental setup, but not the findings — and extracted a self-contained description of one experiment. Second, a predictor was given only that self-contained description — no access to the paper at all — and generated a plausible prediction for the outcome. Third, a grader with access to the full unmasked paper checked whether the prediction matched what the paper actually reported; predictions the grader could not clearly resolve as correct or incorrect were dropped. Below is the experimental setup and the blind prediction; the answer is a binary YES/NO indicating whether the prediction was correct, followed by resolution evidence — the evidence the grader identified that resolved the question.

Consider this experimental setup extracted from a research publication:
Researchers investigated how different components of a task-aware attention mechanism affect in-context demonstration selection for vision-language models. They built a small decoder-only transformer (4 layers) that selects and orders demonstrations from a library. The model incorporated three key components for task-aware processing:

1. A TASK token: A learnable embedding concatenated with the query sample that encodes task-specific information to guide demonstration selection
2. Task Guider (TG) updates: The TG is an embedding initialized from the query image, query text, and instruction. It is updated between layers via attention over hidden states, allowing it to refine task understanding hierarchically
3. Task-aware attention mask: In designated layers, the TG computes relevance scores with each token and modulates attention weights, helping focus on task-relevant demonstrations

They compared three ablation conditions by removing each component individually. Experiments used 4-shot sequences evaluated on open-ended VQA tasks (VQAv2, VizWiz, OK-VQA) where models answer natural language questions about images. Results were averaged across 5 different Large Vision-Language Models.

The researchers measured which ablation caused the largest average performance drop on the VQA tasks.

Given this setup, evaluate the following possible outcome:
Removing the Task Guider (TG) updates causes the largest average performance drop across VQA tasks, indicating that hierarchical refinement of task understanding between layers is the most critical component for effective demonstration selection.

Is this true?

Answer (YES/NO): NO